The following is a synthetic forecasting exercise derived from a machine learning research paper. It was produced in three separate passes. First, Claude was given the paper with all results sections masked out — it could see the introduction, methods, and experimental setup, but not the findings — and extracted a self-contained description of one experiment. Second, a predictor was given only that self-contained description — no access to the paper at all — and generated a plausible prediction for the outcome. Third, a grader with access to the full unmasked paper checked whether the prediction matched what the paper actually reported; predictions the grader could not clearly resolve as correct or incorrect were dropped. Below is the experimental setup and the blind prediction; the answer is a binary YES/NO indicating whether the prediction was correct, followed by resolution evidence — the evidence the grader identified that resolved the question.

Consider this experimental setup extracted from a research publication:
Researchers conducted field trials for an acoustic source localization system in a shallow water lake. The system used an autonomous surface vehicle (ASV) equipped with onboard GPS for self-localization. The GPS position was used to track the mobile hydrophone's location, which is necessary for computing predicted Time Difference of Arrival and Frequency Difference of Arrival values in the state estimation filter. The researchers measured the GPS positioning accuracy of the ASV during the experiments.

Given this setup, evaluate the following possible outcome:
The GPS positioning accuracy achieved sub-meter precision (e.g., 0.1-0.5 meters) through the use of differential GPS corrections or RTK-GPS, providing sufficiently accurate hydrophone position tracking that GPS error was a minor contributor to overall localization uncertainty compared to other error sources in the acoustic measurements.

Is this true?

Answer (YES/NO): NO